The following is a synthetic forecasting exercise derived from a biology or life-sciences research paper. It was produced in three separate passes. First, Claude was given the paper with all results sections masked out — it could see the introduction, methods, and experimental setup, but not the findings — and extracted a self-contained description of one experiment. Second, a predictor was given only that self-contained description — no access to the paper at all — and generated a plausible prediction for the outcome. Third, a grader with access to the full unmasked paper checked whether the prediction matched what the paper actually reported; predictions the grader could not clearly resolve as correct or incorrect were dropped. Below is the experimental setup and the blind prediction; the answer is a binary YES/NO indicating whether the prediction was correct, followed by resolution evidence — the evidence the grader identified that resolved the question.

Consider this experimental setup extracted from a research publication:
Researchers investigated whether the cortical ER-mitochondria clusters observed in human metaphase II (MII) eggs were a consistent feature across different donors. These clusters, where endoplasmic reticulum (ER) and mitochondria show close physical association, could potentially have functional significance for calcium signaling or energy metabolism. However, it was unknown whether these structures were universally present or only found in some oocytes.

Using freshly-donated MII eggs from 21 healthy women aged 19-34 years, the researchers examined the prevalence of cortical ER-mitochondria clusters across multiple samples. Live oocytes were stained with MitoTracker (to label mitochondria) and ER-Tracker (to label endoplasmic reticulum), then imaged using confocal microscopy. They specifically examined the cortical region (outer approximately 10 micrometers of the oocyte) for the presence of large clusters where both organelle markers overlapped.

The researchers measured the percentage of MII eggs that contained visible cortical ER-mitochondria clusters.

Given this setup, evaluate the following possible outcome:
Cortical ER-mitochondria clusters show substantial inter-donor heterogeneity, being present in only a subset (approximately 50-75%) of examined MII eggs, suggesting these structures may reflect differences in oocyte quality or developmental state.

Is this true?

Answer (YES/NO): NO